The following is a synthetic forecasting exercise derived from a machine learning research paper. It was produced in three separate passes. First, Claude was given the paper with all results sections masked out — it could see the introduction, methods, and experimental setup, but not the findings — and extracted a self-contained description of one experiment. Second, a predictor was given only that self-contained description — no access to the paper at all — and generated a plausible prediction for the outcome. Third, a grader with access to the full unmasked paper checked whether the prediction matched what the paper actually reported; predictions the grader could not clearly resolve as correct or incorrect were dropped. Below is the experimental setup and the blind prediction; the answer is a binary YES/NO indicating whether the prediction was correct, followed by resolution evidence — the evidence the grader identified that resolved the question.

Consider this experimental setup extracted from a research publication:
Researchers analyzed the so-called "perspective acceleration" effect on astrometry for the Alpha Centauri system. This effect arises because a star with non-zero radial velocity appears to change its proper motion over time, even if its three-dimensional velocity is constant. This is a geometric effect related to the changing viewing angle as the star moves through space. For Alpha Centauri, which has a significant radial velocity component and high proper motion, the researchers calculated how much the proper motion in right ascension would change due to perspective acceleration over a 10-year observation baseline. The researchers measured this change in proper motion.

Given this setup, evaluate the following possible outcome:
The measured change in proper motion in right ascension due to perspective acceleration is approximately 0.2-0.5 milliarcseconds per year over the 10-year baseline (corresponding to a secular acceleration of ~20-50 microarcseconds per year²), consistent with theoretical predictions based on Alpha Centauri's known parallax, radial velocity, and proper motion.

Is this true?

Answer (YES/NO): NO